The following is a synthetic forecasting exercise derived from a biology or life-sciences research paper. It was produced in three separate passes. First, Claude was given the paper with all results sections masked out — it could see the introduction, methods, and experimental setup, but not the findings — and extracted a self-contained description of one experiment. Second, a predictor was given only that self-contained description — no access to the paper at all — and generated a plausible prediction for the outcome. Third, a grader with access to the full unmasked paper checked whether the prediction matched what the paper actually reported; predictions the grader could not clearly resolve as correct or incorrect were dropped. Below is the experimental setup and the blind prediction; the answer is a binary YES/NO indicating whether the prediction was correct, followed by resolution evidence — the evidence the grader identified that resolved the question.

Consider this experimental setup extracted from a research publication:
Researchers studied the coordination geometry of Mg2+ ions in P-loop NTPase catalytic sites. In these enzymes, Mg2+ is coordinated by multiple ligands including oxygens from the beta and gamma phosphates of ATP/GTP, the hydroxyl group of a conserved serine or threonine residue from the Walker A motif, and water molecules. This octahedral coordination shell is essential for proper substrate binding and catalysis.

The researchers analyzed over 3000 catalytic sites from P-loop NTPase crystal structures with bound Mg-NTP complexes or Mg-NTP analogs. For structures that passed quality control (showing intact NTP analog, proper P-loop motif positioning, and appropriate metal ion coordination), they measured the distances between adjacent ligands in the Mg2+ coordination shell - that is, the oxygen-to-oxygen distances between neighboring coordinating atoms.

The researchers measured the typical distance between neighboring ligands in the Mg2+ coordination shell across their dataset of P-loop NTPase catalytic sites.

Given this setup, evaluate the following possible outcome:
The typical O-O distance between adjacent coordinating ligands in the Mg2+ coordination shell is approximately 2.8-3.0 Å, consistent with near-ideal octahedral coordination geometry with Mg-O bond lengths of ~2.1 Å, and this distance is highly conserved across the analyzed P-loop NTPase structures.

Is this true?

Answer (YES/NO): YES